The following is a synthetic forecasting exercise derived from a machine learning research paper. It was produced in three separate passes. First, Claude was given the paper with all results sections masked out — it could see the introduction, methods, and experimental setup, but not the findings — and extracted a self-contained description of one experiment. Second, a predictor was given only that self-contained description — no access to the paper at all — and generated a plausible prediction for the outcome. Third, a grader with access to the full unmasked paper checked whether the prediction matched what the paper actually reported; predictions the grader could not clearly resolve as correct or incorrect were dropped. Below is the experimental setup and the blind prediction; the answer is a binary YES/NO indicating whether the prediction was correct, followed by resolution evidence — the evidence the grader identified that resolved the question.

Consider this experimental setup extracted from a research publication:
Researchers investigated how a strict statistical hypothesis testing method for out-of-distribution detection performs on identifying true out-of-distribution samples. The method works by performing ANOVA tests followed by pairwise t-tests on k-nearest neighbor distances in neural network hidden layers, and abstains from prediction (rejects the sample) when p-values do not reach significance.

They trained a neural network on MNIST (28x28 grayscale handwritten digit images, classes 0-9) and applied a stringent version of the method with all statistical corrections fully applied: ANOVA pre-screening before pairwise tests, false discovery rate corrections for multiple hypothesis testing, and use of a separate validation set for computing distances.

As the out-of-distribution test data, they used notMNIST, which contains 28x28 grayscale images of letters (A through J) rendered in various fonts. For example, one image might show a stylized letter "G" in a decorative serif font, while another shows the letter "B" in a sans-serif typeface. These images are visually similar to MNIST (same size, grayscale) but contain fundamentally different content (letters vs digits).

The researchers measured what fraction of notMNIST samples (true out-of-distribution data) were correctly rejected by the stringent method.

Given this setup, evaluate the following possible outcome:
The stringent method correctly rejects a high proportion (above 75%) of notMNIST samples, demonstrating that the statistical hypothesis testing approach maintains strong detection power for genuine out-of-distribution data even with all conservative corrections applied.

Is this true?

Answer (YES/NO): NO